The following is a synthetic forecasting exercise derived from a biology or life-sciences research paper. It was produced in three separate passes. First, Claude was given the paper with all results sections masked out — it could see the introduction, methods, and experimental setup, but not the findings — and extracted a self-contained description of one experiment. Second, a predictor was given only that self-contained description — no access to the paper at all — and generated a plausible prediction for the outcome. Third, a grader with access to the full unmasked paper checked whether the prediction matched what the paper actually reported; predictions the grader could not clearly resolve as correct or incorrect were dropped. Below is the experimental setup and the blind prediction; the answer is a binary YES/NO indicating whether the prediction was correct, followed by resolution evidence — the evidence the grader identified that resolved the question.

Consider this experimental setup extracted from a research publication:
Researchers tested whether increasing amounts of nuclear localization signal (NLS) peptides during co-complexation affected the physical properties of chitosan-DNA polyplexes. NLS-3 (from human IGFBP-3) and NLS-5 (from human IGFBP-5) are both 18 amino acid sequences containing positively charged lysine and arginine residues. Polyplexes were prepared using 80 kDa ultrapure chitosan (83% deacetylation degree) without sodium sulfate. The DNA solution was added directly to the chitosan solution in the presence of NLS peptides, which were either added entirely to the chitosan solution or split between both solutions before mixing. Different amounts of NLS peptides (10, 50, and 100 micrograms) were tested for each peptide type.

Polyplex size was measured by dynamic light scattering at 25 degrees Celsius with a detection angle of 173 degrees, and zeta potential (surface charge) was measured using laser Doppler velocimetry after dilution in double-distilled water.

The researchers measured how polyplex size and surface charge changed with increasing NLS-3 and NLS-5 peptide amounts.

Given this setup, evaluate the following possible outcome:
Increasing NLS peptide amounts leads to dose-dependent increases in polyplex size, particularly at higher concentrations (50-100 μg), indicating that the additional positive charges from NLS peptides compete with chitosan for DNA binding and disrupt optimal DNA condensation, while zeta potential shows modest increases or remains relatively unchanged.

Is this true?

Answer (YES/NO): NO